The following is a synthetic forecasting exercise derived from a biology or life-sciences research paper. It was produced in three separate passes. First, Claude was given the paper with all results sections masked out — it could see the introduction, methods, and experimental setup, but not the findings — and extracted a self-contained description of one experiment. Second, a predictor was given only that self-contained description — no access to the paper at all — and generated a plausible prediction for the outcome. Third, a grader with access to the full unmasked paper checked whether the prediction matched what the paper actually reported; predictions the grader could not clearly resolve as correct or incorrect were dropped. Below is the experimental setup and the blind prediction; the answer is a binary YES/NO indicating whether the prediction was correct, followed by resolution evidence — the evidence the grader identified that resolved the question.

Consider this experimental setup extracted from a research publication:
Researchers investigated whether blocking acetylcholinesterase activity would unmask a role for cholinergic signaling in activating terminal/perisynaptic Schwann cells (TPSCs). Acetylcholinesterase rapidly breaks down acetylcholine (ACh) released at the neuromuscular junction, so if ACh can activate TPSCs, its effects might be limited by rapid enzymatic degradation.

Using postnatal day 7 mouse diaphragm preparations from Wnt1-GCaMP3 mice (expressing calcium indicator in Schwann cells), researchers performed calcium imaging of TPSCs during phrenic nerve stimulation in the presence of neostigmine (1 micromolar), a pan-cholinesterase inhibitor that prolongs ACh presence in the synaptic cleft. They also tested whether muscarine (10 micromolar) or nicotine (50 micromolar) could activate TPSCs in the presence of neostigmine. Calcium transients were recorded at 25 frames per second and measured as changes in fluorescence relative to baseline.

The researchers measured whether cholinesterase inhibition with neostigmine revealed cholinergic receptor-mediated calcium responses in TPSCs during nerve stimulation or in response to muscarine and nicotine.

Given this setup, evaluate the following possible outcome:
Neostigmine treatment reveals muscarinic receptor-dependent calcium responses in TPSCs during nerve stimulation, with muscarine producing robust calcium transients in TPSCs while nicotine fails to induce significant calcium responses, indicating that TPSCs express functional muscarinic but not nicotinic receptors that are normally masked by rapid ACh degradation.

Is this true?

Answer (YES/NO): NO